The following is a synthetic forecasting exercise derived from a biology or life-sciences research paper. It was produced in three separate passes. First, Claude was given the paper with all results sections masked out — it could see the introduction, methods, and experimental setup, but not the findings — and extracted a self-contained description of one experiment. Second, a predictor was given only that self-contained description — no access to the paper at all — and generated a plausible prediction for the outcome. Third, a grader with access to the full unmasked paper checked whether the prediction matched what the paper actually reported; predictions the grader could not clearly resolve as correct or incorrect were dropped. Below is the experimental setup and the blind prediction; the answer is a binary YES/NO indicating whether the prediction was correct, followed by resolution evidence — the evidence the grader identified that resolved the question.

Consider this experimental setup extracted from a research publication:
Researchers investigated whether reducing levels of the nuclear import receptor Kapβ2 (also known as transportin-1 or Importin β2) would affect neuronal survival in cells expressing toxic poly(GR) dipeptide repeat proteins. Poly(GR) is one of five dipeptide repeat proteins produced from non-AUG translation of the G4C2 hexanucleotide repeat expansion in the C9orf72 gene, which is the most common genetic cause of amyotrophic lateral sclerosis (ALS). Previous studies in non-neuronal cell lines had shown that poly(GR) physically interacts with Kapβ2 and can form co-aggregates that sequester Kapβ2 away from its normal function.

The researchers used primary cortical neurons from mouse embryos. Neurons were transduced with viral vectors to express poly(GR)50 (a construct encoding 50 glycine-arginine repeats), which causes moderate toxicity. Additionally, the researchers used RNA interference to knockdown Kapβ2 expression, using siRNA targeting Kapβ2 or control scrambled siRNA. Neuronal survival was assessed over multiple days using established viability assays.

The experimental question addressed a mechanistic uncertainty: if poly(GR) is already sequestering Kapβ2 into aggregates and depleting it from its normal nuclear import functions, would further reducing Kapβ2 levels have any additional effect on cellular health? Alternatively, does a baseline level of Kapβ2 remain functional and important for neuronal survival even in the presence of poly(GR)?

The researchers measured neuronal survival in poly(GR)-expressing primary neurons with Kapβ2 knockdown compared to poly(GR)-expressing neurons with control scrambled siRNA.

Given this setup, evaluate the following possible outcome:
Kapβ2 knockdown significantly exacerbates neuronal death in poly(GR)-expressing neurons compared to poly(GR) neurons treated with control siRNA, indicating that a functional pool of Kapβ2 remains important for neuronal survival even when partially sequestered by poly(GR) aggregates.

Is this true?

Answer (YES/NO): YES